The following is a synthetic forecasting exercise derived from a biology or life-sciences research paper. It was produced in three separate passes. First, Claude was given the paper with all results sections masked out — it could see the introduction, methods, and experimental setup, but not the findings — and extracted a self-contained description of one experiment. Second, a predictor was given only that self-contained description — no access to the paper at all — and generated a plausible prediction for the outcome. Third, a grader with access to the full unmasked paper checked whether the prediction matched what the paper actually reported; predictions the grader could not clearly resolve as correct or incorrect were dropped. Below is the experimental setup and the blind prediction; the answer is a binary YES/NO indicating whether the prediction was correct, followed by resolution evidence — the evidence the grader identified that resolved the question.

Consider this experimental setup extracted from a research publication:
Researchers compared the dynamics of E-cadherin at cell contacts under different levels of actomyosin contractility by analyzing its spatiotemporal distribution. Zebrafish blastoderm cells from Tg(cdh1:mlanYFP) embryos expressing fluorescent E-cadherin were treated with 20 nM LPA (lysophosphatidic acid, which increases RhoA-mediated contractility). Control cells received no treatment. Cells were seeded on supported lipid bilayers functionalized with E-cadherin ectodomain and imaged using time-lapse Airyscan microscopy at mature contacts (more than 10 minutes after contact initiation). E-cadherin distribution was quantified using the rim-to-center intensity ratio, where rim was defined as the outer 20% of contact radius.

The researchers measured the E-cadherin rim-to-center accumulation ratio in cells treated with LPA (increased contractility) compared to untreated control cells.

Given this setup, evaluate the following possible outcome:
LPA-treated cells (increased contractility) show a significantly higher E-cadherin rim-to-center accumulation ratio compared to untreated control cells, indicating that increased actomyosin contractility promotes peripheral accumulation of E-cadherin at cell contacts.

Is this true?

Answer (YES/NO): YES